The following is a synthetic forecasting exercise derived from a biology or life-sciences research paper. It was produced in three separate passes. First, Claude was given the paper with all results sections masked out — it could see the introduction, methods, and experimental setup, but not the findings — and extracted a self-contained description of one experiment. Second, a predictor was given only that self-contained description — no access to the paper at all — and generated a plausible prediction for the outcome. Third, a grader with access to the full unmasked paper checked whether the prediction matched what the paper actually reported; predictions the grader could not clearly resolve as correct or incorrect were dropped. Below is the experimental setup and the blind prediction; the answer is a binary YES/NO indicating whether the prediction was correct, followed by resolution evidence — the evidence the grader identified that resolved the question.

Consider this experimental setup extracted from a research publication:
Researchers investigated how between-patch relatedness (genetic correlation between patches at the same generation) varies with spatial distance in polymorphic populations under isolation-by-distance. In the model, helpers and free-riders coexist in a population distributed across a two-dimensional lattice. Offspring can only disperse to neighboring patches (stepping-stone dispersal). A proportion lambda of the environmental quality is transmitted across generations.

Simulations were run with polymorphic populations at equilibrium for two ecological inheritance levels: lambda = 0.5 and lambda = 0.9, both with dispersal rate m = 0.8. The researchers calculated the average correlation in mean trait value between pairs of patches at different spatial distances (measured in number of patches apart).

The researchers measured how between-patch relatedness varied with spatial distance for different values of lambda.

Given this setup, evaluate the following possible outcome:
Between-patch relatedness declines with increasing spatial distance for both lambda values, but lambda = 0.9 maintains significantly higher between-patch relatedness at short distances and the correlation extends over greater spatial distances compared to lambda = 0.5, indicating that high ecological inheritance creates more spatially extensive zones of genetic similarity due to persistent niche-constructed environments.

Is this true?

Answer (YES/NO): NO